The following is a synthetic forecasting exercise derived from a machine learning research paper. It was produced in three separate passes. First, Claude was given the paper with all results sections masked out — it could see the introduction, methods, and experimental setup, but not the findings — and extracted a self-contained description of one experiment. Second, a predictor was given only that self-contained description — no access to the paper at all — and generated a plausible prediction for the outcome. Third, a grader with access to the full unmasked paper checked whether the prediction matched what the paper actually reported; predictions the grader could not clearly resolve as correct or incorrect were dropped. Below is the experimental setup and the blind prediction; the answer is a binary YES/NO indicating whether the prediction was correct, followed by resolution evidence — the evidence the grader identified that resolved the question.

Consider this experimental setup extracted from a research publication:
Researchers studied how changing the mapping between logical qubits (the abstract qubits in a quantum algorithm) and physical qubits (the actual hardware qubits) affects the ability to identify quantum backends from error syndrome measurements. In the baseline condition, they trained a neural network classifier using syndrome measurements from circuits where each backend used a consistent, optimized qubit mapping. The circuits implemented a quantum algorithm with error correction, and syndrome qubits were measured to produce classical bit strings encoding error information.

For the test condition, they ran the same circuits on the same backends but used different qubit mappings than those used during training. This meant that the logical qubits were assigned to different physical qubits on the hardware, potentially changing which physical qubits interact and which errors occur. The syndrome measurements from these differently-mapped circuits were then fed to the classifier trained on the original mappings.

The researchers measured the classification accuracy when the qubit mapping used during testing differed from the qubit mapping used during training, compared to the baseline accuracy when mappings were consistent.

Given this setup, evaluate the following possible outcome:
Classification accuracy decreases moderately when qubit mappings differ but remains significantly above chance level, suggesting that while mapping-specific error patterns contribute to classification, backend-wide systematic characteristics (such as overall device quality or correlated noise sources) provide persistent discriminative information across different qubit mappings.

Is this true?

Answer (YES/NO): NO